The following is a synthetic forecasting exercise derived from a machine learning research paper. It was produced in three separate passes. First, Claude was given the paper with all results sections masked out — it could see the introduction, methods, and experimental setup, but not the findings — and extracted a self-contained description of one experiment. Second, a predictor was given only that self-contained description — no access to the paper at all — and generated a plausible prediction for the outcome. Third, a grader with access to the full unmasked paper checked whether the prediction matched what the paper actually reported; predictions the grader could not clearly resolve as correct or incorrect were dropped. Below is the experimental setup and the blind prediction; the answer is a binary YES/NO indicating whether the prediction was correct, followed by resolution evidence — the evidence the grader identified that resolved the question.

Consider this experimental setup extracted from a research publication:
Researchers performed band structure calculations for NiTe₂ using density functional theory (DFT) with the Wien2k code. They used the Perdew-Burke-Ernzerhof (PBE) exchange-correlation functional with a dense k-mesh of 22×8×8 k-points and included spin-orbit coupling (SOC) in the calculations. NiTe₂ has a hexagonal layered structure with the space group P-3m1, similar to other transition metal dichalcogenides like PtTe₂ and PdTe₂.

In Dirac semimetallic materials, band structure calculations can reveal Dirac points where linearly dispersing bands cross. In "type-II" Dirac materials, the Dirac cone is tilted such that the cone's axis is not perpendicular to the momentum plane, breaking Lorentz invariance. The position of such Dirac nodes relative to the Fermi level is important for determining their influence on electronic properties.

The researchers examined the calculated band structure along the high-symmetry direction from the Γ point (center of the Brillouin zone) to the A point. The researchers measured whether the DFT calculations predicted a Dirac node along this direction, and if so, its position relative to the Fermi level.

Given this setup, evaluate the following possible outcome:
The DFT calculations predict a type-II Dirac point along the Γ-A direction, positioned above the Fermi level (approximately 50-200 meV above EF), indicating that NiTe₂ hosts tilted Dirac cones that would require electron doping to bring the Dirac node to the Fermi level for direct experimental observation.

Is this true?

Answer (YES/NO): YES